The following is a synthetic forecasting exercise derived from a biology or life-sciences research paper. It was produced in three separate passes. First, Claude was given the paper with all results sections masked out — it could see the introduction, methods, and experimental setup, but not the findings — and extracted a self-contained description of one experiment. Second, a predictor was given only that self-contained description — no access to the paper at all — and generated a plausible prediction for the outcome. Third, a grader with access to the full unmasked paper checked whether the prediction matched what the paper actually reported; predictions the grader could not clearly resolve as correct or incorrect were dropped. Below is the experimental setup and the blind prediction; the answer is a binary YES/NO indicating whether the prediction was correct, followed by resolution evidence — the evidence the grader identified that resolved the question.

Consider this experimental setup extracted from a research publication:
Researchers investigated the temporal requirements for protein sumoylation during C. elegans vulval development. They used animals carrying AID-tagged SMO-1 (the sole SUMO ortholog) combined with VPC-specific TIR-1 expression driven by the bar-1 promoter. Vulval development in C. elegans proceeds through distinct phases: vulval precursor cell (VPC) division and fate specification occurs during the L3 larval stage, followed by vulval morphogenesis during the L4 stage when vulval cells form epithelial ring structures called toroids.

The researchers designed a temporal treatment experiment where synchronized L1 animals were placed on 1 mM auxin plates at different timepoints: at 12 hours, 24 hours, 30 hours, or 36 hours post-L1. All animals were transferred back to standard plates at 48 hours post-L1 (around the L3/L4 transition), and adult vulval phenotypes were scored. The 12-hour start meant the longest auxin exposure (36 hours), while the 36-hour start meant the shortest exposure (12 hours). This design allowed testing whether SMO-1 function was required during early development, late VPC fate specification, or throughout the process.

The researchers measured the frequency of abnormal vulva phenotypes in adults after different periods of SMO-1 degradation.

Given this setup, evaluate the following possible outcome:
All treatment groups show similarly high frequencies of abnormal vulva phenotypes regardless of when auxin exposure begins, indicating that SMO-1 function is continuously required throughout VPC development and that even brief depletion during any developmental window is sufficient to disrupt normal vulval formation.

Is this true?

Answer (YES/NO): YES